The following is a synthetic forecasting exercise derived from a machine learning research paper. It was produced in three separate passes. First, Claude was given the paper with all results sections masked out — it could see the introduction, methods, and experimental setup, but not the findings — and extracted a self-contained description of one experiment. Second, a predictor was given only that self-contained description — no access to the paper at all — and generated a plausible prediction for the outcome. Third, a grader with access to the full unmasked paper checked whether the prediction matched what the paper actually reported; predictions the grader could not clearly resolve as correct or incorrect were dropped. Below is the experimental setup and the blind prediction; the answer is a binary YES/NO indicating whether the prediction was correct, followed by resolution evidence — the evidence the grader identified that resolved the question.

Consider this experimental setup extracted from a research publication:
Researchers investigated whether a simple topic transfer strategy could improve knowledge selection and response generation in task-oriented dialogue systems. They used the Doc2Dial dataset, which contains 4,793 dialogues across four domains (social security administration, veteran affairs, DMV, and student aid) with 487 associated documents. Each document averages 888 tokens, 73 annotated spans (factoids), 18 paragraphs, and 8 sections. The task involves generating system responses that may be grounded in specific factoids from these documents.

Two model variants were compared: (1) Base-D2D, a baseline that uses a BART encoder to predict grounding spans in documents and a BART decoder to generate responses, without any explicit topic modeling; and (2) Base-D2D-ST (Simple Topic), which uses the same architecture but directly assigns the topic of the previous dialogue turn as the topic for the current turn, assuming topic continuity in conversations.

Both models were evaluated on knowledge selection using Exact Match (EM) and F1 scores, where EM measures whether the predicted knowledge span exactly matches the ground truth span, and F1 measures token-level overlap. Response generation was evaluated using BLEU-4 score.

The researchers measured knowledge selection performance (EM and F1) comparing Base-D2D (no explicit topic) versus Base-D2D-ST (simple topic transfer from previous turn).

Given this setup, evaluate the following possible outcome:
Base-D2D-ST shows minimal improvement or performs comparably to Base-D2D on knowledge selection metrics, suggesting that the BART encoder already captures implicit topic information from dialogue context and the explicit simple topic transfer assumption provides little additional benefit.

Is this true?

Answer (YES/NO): NO